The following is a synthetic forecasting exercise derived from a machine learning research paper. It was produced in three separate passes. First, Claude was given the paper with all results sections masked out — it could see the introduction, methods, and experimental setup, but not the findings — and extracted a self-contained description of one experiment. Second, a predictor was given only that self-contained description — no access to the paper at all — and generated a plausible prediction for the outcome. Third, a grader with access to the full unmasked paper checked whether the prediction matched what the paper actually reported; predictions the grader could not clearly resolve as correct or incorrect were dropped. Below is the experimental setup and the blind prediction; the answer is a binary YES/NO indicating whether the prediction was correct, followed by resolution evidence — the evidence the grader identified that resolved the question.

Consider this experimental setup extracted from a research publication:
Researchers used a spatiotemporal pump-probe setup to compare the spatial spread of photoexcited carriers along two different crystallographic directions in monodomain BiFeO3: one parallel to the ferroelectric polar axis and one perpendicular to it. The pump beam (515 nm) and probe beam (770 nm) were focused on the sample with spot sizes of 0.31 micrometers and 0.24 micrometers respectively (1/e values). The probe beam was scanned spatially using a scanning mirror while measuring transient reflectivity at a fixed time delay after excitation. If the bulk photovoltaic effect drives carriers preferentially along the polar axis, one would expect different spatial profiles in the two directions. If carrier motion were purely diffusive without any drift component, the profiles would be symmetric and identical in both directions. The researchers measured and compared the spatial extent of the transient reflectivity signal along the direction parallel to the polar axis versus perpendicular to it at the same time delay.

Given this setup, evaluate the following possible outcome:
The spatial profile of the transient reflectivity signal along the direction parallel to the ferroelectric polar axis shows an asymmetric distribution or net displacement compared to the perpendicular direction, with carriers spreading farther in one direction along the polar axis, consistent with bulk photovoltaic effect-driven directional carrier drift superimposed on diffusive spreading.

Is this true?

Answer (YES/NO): YES